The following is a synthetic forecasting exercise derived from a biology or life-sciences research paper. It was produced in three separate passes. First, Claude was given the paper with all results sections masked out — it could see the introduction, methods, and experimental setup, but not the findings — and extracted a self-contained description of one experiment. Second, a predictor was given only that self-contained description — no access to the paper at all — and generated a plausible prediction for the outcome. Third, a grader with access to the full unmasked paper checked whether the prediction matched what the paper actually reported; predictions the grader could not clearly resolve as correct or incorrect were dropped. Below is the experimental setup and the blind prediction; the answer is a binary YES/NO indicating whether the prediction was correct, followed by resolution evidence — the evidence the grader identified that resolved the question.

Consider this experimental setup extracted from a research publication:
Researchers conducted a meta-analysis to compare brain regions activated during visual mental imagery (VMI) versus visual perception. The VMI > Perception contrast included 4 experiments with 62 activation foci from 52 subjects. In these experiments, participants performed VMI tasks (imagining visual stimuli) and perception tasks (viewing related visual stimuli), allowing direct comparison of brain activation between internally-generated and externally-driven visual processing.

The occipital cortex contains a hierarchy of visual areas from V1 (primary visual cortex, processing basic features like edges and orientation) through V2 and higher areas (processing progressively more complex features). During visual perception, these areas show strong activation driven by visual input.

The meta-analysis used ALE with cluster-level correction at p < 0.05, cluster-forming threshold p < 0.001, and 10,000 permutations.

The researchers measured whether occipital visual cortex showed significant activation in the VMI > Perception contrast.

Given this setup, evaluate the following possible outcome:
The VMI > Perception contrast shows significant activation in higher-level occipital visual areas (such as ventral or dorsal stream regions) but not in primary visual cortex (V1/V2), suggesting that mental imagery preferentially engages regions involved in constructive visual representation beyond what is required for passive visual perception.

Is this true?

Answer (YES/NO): NO